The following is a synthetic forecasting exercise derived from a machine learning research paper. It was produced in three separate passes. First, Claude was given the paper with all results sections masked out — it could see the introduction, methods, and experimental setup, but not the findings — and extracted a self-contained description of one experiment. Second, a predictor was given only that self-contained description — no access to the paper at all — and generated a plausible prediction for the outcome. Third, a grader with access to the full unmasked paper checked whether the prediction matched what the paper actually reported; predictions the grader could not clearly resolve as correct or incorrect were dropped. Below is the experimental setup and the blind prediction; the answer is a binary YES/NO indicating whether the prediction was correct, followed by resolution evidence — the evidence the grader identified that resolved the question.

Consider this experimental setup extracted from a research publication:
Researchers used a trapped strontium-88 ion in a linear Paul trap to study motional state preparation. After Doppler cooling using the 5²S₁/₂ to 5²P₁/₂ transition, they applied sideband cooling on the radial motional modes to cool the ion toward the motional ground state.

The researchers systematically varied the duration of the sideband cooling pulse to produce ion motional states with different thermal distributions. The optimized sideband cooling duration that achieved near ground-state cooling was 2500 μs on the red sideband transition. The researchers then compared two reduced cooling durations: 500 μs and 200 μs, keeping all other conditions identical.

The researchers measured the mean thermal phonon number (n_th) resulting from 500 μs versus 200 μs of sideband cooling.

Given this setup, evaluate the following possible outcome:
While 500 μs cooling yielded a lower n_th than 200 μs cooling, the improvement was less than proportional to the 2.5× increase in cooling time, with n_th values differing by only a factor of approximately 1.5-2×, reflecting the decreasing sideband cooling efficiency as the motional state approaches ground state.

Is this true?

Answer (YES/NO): NO